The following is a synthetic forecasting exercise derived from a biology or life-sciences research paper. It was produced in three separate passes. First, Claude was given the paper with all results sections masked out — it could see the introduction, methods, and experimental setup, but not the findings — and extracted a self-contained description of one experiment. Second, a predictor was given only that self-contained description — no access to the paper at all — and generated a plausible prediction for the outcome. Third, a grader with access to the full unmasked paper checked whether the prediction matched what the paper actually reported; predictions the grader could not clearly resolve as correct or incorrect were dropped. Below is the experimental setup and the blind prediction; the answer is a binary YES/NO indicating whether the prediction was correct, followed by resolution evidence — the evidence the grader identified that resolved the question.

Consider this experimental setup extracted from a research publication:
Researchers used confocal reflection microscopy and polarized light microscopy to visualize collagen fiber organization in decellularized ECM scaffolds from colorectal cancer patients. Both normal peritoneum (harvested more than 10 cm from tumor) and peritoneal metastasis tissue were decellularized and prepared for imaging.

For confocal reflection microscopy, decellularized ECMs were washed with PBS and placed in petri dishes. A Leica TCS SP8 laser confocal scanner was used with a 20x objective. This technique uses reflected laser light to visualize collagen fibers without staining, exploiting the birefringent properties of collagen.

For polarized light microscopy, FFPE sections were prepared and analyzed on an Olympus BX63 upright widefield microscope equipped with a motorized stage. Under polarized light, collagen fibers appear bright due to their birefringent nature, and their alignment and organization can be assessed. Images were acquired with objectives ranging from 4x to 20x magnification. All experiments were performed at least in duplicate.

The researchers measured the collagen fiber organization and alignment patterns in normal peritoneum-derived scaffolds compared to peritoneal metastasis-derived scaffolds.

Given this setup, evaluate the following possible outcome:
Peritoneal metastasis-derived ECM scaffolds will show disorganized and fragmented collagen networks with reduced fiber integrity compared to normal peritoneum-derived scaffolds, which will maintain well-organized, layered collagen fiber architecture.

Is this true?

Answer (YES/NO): NO